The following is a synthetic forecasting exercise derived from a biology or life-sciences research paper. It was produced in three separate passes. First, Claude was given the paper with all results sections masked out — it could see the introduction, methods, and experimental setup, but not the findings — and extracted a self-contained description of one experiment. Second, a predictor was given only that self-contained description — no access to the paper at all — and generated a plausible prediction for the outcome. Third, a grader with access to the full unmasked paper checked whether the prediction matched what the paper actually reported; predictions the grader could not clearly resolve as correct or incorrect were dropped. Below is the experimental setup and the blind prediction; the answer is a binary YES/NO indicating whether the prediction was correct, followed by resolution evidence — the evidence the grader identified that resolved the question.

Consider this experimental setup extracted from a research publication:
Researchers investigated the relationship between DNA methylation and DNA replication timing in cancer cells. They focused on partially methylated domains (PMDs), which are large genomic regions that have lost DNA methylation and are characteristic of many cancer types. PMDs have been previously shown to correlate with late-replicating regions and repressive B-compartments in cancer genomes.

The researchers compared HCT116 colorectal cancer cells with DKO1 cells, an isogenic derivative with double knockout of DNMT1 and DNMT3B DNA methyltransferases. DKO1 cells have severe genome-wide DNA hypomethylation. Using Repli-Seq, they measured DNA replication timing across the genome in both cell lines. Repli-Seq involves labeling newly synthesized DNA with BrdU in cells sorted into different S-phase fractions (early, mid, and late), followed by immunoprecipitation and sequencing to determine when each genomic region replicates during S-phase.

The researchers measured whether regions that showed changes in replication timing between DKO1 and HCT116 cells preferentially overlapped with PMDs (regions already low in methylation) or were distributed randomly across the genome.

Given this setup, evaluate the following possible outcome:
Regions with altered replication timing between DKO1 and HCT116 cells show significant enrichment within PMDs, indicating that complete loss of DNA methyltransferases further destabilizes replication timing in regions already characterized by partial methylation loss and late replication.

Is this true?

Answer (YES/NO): YES